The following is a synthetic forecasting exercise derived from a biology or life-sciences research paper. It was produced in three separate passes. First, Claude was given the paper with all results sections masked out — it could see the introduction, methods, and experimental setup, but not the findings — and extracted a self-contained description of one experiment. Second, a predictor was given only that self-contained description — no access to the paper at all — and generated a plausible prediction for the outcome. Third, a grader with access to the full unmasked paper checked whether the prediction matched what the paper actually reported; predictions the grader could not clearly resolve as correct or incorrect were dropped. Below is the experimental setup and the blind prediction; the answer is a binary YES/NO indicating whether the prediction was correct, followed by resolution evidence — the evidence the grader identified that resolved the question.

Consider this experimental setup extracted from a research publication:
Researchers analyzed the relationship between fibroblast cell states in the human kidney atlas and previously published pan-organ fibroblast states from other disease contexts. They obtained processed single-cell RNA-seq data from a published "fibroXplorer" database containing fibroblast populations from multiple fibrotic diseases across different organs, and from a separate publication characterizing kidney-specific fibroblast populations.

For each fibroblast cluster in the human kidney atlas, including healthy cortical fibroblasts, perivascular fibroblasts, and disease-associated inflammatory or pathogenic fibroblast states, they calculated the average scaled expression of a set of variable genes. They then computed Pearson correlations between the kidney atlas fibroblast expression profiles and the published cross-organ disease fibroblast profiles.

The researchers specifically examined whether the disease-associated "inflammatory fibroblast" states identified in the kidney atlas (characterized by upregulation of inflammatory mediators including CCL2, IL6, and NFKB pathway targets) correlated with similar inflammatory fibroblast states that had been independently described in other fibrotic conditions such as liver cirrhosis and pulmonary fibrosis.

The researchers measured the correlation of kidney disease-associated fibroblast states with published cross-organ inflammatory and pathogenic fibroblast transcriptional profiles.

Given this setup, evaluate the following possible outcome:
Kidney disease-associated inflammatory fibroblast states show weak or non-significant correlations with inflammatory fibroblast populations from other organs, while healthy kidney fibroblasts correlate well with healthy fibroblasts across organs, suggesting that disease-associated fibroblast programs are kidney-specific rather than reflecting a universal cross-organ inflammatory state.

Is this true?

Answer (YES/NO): NO